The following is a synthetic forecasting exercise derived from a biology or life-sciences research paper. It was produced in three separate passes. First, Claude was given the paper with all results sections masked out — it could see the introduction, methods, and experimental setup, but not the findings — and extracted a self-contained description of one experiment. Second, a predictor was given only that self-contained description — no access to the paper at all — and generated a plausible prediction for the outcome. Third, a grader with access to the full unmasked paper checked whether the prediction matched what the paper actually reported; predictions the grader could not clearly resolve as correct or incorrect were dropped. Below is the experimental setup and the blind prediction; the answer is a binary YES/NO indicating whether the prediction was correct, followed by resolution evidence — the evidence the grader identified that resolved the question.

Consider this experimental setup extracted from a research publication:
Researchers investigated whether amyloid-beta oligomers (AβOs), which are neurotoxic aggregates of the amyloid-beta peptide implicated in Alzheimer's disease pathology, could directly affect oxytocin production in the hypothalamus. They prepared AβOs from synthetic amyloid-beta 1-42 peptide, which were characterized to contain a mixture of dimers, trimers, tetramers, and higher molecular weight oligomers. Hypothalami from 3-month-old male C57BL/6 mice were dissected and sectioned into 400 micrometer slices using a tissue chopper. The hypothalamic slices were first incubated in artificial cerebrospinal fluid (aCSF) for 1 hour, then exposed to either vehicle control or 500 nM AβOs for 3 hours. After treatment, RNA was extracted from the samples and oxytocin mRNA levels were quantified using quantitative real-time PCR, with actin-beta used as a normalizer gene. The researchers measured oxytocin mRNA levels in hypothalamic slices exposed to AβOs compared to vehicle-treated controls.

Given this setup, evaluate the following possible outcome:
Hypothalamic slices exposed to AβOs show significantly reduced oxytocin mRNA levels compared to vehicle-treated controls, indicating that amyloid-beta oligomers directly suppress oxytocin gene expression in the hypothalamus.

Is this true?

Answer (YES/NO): YES